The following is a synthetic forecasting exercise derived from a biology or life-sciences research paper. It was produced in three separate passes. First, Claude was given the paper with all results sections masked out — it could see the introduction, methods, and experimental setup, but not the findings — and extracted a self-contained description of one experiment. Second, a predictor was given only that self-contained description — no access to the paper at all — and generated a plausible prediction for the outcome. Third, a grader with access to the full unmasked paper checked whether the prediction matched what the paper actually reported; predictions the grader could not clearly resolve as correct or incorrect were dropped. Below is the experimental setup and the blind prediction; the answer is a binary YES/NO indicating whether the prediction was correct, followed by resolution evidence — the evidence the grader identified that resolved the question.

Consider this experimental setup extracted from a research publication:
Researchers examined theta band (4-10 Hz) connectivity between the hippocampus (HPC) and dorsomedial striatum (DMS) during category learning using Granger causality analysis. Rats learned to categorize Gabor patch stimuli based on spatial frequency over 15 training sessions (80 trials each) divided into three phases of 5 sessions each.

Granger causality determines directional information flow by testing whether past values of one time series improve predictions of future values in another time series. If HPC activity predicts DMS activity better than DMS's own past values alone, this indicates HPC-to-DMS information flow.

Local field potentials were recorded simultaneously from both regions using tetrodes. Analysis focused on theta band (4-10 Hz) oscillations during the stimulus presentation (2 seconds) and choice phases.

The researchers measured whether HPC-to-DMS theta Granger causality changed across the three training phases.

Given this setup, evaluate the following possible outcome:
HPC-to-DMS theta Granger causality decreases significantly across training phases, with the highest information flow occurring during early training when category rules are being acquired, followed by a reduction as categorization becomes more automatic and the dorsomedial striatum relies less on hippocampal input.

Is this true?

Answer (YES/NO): NO